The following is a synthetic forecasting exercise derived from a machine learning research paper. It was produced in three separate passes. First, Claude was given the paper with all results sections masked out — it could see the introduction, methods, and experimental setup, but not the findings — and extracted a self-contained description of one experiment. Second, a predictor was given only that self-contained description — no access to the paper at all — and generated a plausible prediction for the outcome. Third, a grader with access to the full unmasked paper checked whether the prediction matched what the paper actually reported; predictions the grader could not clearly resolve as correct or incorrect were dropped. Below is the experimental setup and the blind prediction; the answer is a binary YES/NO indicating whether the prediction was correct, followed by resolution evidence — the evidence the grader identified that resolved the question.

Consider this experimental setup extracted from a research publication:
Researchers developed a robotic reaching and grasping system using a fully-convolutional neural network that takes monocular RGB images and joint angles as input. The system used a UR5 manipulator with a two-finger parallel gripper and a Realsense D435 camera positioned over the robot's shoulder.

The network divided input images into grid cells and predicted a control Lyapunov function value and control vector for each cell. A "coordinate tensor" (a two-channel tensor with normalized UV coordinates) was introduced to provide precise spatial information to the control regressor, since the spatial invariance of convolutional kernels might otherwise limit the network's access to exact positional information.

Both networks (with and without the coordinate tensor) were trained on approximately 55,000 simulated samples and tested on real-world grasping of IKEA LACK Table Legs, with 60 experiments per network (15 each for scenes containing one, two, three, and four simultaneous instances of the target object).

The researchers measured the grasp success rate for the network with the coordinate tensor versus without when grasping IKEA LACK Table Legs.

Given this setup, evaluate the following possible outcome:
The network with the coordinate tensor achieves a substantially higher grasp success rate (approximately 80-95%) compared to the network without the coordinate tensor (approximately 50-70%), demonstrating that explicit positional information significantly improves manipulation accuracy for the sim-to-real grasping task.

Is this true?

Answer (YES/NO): YES